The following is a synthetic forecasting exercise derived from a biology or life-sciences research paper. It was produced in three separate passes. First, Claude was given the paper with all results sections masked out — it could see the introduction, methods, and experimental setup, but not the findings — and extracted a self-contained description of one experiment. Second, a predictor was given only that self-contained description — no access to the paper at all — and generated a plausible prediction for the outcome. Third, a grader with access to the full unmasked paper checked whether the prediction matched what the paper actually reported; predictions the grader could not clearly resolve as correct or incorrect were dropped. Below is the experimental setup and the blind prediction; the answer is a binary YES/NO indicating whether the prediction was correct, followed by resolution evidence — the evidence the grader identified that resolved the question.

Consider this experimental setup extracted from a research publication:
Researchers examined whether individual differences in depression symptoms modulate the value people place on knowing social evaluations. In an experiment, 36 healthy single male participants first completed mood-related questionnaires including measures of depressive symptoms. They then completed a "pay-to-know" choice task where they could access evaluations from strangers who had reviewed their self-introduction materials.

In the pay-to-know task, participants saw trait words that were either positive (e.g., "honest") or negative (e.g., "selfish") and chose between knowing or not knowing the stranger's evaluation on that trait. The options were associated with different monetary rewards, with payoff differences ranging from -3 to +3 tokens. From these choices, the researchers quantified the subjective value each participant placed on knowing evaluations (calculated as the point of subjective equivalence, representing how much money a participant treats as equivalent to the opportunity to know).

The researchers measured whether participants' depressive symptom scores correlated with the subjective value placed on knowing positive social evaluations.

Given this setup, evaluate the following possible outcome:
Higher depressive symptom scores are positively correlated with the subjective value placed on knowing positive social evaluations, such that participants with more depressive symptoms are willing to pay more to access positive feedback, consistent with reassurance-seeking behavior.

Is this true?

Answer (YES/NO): NO